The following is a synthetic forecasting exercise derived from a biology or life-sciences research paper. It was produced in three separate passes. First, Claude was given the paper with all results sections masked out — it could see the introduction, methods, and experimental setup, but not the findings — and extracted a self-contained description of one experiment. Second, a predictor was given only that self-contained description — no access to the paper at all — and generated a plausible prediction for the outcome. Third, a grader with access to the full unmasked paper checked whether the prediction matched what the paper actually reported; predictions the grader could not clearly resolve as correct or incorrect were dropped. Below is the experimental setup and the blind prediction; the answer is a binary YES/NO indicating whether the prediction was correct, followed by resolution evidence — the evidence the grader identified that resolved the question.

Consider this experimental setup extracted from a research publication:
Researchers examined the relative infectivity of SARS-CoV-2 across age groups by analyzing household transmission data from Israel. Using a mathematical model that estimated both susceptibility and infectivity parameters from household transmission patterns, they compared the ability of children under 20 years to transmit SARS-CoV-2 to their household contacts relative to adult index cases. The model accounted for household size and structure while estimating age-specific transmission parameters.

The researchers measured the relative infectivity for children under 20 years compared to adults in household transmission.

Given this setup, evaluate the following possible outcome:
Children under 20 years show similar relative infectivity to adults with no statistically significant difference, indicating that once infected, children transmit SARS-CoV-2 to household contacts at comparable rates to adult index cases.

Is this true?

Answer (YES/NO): YES